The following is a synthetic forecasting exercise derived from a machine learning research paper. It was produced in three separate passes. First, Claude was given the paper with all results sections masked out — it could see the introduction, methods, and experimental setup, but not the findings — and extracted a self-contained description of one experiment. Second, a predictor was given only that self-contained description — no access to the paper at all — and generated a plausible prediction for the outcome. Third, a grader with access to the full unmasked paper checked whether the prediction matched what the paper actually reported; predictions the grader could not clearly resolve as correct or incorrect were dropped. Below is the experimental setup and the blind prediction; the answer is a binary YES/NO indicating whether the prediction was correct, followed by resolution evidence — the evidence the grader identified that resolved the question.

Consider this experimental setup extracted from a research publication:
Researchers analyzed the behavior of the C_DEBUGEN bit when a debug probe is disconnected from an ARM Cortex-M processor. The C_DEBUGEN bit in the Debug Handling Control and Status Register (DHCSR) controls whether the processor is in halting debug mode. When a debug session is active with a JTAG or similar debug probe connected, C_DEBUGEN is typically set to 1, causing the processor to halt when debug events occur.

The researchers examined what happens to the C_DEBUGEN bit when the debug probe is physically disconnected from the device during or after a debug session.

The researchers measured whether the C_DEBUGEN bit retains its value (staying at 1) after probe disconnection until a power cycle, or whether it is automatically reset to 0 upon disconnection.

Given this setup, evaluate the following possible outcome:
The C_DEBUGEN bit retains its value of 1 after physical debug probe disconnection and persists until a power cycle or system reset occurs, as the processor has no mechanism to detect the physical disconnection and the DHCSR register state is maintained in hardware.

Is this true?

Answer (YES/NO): NO